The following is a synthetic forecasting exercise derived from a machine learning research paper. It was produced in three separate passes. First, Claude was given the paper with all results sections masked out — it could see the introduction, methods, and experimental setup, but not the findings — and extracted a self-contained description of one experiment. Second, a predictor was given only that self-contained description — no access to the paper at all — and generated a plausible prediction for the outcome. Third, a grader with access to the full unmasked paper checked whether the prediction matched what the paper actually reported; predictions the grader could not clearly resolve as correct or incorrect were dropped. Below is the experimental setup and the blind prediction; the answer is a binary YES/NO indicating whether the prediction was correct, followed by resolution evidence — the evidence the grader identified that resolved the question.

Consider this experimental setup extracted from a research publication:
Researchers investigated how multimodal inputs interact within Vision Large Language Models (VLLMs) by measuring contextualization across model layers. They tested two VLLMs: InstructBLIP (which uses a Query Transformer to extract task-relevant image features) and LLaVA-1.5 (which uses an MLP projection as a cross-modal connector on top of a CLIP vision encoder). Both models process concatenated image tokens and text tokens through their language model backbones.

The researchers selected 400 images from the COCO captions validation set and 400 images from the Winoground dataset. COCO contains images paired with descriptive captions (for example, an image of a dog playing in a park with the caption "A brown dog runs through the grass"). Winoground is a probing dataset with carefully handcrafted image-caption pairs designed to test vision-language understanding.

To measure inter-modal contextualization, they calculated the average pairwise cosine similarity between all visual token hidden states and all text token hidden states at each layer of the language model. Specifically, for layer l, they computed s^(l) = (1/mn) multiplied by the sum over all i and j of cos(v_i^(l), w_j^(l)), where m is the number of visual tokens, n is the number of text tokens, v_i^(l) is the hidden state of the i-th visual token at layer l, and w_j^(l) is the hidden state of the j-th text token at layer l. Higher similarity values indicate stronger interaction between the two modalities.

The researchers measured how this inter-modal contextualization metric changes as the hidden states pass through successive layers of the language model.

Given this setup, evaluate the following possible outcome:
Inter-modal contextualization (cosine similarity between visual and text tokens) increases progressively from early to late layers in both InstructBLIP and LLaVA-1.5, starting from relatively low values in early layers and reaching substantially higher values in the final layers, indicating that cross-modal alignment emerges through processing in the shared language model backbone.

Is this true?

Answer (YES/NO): NO